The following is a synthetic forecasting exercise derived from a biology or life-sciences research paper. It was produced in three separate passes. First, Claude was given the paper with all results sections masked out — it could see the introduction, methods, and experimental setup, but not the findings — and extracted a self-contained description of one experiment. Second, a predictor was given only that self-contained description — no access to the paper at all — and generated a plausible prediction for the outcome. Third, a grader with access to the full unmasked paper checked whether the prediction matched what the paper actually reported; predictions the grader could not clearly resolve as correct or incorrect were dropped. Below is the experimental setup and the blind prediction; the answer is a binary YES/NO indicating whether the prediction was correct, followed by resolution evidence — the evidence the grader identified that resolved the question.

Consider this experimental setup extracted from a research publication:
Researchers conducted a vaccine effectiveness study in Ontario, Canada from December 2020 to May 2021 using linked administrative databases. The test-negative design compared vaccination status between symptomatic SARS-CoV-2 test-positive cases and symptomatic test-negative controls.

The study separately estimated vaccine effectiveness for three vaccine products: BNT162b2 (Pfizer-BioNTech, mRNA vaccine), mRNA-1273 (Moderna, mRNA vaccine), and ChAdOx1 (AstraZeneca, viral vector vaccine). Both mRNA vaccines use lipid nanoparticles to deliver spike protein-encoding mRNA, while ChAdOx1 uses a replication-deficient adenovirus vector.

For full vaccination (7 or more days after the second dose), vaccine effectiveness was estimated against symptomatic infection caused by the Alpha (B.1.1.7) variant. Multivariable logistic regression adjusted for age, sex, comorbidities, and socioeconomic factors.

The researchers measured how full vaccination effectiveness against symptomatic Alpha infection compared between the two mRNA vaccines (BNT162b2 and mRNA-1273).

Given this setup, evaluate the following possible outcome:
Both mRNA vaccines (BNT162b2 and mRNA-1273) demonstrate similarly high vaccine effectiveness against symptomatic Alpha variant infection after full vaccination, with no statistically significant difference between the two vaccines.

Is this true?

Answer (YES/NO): YES